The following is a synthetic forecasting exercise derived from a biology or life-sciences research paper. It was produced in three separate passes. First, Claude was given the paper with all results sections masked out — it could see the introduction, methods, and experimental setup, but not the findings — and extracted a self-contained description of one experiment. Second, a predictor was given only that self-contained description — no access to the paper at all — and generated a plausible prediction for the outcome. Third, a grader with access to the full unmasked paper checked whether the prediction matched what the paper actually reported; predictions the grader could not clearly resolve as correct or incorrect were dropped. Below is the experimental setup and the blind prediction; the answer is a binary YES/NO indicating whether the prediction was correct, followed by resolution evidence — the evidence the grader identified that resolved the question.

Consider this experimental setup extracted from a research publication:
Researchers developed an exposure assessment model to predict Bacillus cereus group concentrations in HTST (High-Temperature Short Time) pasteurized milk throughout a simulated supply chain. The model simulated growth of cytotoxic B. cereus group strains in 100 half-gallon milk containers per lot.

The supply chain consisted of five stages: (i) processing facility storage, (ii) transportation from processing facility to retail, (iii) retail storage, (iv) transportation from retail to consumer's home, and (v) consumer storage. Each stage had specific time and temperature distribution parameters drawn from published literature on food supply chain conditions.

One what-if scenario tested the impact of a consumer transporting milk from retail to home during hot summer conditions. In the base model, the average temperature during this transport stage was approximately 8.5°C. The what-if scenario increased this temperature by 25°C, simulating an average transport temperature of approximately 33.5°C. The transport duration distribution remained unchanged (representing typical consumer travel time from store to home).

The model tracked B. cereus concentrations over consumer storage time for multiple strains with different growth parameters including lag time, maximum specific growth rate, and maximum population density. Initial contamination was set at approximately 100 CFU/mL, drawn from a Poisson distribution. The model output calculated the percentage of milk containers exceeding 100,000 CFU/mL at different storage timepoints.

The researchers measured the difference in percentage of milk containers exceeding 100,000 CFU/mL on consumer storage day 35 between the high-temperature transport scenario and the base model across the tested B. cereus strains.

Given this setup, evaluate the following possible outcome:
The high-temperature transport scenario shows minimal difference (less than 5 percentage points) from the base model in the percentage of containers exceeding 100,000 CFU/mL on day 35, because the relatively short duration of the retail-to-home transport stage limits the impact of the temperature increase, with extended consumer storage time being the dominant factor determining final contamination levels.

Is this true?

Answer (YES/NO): YES